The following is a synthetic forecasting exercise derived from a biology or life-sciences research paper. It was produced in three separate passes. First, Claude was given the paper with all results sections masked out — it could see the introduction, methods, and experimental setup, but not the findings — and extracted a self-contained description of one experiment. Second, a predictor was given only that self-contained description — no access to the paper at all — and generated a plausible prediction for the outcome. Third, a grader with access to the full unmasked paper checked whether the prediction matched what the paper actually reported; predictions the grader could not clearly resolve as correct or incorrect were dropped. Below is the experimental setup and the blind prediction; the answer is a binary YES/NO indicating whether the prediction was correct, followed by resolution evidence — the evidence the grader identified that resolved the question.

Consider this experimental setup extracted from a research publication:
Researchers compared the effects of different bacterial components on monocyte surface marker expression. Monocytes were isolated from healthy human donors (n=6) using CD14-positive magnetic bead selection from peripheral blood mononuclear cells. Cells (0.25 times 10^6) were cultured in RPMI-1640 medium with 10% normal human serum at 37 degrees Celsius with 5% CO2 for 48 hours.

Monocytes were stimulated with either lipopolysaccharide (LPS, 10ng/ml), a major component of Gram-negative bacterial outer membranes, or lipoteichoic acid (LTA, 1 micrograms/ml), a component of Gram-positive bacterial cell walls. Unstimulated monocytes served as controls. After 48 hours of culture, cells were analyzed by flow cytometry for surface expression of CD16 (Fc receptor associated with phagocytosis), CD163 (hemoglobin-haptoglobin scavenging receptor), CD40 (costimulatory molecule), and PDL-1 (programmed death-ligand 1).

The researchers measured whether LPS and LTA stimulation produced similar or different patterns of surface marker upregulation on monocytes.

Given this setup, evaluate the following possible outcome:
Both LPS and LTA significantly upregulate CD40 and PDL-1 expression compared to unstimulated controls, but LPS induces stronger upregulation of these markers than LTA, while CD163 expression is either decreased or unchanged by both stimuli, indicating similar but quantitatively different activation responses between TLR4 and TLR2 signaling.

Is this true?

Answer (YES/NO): NO